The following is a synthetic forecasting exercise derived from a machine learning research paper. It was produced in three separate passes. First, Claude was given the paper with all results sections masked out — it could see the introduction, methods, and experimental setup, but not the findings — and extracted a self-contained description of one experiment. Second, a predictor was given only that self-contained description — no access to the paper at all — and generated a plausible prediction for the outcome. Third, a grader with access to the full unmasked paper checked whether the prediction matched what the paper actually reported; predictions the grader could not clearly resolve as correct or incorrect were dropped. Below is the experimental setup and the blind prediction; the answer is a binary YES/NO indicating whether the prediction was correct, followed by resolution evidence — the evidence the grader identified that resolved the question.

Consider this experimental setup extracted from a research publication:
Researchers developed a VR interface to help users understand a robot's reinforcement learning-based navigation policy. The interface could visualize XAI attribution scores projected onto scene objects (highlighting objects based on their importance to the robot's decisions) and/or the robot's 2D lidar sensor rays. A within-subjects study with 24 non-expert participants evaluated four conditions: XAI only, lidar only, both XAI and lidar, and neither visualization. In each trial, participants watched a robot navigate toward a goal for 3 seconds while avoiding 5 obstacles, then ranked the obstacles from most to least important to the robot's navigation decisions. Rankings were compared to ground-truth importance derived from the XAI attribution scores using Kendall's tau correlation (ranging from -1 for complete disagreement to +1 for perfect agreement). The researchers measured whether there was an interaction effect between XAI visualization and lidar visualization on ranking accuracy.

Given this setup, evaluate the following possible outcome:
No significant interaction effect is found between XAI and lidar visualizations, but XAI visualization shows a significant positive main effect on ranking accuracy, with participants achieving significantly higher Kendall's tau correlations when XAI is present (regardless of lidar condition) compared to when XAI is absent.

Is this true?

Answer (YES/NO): YES